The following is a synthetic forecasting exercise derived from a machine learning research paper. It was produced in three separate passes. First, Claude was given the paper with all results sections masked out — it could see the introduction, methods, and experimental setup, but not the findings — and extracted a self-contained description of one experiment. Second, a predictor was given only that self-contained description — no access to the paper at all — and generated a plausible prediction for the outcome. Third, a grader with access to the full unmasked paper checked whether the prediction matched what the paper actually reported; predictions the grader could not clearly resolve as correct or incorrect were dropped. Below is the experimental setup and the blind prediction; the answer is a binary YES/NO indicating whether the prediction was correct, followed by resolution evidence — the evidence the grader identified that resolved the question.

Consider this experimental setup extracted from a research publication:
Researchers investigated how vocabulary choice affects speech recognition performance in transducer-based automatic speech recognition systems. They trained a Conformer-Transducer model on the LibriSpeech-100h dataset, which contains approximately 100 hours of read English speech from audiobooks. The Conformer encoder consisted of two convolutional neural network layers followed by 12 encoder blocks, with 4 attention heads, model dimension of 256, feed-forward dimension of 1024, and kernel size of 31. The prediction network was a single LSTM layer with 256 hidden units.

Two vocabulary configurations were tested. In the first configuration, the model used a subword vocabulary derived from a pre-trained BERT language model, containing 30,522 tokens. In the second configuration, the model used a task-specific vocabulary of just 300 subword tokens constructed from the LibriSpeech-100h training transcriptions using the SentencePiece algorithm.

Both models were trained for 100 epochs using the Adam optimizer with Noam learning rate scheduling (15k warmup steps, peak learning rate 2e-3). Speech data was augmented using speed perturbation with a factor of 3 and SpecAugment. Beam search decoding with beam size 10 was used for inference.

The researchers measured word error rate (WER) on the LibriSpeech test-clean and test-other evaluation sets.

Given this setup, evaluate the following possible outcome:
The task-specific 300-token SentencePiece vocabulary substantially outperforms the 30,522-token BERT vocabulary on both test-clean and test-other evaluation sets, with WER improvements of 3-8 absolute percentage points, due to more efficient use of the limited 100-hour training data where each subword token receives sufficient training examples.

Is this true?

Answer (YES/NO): YES